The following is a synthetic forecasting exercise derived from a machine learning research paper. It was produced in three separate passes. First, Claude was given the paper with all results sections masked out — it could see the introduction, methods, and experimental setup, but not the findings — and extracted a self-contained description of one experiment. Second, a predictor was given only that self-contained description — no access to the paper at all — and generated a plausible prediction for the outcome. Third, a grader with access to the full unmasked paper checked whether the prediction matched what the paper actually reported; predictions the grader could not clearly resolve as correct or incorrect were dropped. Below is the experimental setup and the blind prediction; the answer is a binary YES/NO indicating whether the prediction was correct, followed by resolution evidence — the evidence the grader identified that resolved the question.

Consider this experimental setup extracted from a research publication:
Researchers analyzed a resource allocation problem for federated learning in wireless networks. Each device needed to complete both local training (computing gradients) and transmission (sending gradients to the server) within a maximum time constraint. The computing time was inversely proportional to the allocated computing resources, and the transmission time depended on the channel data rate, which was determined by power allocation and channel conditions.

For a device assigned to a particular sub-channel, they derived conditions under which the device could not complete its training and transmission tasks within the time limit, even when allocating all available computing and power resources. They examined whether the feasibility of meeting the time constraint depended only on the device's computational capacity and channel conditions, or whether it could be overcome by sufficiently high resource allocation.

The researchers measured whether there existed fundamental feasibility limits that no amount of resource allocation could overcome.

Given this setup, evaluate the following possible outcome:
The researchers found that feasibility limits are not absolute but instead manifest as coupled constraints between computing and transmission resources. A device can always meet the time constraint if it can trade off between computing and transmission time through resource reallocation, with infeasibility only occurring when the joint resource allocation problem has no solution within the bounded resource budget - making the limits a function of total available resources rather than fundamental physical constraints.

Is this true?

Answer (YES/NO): NO